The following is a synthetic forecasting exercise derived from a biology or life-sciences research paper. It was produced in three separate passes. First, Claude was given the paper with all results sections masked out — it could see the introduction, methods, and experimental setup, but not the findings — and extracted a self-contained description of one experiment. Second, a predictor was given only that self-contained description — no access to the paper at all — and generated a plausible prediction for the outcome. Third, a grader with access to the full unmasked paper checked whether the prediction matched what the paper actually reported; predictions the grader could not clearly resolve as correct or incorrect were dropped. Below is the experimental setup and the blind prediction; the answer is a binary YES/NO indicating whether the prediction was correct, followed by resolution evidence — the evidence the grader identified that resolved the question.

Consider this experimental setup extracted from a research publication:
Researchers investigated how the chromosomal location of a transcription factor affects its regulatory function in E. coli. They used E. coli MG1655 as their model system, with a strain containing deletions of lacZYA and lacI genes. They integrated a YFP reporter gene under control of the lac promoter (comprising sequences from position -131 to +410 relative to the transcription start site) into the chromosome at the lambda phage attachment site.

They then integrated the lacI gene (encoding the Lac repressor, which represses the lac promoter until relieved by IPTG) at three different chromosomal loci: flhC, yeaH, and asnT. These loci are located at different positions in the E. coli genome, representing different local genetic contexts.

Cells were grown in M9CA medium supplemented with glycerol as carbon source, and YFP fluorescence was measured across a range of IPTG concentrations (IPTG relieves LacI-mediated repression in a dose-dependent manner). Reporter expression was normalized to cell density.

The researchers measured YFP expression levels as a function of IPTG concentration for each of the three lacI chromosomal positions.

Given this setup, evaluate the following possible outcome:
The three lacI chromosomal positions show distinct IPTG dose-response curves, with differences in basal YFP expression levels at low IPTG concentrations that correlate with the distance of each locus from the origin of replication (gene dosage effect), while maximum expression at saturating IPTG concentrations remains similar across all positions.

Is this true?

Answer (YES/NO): NO